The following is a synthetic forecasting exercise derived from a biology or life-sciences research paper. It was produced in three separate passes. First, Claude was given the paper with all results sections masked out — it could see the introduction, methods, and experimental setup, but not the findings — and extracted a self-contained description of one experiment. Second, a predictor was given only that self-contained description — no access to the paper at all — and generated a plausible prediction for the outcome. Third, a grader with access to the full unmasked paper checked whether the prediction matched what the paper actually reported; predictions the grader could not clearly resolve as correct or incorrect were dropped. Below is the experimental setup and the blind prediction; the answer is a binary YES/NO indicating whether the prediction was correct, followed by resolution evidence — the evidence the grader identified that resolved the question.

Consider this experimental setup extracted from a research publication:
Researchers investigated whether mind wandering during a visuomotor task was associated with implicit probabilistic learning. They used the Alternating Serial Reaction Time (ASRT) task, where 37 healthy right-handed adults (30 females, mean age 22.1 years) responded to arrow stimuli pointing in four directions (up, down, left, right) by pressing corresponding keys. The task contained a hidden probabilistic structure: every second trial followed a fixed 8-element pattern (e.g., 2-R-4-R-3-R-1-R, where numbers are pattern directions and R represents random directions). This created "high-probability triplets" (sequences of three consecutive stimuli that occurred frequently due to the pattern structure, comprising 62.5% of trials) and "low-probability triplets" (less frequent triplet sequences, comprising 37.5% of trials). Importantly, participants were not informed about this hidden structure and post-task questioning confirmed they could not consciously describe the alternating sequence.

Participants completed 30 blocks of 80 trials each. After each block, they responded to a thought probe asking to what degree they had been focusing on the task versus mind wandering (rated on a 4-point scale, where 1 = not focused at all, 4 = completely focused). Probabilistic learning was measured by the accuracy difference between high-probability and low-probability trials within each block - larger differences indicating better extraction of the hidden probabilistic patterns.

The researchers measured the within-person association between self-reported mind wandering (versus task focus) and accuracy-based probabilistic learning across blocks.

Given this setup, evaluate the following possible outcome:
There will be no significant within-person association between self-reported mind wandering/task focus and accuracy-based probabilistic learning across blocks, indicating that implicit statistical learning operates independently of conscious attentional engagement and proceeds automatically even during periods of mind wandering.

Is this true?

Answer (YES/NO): NO